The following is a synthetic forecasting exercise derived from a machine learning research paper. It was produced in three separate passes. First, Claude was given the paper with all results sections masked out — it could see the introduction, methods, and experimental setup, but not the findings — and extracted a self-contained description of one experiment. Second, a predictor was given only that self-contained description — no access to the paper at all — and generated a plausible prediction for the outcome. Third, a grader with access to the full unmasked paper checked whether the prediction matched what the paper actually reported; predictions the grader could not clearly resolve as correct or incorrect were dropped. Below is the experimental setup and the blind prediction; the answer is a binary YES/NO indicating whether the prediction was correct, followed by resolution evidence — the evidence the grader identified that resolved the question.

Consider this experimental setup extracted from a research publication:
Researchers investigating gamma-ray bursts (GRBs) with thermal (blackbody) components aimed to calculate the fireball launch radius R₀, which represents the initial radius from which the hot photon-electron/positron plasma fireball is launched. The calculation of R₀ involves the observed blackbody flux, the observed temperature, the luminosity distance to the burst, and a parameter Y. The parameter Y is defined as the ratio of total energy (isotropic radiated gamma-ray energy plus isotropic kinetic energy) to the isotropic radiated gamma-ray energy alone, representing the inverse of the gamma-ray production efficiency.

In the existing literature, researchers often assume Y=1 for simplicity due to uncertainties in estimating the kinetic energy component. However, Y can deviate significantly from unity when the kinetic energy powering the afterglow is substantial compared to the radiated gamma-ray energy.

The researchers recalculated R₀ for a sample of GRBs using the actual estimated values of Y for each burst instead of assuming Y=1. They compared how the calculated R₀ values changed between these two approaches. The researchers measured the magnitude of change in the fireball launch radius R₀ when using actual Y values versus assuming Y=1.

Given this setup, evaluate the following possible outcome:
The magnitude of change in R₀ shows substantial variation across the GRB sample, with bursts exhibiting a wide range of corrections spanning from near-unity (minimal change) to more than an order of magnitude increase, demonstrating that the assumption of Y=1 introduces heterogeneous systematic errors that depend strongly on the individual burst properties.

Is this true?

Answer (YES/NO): NO